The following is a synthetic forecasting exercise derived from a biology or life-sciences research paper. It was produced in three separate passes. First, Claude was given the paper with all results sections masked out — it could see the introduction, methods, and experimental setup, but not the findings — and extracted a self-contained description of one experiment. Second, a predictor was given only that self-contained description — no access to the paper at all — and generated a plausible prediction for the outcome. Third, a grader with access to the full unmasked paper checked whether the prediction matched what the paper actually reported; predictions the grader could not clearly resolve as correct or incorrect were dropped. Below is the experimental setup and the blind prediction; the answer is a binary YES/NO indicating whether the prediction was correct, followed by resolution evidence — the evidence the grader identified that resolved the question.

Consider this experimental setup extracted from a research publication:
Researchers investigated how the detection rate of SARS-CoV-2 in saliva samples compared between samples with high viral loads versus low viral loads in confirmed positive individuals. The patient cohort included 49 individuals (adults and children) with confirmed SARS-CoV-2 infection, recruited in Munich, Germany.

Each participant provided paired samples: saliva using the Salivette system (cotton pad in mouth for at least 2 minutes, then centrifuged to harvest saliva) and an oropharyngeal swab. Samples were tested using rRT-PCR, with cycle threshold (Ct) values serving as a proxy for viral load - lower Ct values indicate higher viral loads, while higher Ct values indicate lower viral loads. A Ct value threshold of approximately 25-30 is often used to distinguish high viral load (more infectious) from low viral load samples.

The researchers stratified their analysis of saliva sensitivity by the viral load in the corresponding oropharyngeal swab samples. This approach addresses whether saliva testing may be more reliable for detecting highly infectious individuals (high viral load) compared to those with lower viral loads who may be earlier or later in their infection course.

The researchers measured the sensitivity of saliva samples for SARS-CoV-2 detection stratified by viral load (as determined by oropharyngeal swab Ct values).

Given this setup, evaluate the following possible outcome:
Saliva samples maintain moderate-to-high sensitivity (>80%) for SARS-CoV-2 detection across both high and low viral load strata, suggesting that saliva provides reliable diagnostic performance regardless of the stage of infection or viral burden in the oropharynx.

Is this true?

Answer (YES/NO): NO